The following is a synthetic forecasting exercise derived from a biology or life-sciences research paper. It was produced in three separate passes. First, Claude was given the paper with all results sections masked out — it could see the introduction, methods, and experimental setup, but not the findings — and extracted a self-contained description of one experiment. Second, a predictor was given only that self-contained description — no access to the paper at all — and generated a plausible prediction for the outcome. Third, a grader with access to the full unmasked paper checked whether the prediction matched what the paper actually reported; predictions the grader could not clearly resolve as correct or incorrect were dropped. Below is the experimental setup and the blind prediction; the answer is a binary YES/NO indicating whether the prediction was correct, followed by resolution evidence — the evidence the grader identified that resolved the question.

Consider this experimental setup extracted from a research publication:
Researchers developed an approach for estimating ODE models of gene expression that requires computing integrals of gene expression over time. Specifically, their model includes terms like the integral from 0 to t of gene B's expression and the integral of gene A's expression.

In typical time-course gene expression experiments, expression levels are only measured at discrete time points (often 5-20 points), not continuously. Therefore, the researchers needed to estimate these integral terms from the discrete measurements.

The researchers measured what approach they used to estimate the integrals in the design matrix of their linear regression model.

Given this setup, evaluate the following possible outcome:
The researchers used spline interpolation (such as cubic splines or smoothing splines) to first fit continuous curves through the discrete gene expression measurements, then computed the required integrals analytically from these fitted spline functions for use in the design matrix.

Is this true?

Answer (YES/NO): NO